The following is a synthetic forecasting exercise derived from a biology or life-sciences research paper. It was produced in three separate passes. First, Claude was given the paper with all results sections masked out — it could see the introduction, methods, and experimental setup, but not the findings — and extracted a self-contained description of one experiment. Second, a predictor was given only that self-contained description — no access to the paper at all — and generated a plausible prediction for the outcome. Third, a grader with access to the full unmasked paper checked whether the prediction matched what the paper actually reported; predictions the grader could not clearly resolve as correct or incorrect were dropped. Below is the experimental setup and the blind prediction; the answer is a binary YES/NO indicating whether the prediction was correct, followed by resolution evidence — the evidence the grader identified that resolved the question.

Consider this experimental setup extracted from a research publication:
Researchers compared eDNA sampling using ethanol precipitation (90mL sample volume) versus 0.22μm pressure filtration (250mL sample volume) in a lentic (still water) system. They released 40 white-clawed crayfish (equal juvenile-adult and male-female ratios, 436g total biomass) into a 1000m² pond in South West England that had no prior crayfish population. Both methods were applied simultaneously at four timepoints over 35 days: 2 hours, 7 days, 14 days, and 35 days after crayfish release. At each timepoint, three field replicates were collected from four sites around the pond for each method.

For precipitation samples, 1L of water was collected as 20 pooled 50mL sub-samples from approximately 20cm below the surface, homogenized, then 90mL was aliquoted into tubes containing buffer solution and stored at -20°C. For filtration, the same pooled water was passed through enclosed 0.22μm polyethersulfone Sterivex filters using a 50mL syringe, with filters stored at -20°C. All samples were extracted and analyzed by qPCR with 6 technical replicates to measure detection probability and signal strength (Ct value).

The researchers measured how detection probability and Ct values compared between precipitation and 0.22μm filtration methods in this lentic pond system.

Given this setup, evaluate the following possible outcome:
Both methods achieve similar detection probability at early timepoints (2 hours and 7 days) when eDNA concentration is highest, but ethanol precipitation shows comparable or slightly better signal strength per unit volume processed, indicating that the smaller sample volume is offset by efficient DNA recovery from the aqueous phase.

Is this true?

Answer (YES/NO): NO